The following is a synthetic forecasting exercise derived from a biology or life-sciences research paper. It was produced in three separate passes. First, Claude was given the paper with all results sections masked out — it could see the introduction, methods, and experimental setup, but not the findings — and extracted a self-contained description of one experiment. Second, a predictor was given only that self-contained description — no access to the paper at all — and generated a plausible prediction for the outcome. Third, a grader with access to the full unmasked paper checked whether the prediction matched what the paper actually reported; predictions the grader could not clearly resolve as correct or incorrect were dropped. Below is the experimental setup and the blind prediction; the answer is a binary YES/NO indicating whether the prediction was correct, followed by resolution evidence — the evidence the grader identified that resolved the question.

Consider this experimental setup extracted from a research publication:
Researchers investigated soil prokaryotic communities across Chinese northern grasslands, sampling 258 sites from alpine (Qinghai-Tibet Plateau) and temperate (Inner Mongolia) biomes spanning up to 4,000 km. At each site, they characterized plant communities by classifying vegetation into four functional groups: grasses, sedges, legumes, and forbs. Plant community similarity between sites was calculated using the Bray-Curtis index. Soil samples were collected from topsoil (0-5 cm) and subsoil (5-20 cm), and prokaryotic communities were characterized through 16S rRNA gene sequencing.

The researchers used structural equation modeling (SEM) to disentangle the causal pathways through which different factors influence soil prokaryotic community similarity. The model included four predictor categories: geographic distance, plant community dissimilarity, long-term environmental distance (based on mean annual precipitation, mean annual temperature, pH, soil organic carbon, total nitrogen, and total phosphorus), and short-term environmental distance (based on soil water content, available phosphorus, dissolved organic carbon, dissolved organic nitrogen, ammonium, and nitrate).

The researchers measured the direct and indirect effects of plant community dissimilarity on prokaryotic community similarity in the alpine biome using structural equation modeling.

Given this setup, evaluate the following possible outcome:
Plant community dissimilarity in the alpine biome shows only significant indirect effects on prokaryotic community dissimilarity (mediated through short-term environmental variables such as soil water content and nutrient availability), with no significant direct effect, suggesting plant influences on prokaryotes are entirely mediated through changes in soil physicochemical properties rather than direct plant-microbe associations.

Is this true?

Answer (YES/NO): NO